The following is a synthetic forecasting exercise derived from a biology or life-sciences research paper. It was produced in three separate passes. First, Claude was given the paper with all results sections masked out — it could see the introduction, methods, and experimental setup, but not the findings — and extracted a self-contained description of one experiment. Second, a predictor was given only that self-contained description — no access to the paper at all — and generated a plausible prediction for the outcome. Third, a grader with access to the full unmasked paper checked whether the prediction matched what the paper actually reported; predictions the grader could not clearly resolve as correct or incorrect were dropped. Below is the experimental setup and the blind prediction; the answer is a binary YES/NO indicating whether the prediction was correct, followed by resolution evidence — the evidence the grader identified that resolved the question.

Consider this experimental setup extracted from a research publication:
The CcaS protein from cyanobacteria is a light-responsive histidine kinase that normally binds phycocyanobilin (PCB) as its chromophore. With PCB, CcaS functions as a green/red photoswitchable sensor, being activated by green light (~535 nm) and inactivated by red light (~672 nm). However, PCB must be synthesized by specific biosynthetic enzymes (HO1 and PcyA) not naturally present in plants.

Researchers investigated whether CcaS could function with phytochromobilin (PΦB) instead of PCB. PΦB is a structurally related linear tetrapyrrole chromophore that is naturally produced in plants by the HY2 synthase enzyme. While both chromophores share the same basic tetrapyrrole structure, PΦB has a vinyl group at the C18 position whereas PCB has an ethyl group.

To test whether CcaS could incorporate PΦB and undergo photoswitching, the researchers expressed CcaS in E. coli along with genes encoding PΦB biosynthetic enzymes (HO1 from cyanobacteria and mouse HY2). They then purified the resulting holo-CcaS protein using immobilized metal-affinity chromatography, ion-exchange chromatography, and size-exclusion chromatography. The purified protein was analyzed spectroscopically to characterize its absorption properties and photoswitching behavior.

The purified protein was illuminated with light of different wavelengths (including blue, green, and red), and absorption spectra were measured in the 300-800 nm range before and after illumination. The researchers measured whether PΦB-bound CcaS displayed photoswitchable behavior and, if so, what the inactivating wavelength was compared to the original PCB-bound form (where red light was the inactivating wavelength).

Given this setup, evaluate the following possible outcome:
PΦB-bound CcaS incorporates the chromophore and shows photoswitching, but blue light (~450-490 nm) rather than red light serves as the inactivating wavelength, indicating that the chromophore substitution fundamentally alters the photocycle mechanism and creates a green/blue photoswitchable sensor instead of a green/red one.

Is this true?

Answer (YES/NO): NO